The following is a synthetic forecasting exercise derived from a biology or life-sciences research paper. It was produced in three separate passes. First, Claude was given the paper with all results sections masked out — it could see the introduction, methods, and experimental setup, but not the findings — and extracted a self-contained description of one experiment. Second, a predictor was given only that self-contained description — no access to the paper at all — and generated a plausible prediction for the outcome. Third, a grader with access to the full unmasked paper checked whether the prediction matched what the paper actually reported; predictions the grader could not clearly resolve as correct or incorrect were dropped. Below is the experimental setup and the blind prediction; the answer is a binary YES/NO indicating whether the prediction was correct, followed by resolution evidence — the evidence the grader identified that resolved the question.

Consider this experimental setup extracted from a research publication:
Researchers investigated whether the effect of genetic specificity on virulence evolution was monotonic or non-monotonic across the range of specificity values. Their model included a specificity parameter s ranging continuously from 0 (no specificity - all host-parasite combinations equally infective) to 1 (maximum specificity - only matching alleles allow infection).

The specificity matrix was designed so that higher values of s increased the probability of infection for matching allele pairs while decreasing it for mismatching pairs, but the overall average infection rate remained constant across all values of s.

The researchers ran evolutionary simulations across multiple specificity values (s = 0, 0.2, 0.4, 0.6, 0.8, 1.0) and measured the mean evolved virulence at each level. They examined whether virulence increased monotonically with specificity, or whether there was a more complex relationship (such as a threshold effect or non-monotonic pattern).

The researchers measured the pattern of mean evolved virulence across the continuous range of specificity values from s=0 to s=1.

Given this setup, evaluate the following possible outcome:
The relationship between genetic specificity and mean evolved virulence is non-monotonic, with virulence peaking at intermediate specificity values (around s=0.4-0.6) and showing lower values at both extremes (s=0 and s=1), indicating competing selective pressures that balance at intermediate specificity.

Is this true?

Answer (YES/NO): NO